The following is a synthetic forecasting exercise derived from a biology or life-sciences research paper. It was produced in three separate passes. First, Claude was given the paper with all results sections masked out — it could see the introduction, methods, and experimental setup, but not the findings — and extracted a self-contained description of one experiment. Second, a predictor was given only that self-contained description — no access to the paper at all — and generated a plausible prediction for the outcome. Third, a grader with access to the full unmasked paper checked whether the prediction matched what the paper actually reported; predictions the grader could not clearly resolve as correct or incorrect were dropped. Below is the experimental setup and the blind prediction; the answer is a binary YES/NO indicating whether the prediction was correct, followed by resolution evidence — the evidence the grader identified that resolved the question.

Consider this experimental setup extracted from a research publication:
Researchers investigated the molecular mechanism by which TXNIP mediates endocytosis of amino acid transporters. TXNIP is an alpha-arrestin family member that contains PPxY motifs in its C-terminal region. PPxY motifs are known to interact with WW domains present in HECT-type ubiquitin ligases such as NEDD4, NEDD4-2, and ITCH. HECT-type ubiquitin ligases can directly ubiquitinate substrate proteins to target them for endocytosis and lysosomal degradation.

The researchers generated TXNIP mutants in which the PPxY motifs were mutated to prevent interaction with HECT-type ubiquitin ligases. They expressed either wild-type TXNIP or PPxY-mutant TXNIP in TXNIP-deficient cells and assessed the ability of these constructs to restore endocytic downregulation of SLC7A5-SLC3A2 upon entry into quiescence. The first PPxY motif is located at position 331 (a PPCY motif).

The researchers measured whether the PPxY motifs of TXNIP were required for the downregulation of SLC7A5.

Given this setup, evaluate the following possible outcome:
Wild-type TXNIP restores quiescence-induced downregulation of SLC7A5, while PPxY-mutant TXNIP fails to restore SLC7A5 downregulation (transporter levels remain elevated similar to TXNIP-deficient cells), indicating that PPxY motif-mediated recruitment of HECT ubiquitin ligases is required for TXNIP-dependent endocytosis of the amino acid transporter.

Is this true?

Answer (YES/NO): YES